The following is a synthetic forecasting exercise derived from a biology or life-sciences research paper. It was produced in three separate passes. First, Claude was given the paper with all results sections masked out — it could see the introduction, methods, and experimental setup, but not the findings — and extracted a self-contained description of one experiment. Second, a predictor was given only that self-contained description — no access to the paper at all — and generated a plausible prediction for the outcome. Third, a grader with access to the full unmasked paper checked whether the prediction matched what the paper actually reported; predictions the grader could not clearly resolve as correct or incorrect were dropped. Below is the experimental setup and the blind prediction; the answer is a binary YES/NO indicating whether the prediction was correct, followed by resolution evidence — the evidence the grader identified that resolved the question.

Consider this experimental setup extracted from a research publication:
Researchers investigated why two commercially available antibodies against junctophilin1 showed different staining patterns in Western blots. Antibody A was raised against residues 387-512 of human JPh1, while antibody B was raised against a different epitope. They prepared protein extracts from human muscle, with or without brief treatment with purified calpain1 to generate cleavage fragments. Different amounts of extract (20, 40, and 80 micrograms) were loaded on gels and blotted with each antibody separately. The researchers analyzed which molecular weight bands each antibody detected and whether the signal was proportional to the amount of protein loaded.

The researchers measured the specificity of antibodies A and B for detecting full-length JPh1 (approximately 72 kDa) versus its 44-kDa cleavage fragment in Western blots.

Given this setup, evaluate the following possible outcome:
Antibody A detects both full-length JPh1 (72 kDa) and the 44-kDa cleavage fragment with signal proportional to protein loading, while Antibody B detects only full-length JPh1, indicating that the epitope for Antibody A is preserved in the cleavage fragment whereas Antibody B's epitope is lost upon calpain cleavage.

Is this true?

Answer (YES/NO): NO